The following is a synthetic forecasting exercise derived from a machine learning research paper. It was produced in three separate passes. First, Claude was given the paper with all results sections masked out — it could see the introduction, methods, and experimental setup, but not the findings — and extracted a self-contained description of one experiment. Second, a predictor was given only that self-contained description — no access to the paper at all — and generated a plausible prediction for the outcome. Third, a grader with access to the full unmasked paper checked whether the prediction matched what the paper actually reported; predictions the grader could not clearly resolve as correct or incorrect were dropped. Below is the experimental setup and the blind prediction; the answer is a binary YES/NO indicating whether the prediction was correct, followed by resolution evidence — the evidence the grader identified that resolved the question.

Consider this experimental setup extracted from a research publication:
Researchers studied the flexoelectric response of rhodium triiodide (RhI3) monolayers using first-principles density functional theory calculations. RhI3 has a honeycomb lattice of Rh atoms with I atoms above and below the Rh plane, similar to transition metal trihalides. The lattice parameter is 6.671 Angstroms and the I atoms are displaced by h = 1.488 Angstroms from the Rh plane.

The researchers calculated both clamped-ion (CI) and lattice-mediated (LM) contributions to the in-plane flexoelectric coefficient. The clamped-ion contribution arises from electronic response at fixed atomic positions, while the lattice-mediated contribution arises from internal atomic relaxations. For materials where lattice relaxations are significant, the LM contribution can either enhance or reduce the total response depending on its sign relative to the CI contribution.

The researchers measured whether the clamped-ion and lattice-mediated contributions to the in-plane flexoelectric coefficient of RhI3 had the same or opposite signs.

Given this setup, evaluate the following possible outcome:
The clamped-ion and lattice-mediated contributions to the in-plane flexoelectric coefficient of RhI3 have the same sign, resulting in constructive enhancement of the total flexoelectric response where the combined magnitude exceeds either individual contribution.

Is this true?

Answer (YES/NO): NO